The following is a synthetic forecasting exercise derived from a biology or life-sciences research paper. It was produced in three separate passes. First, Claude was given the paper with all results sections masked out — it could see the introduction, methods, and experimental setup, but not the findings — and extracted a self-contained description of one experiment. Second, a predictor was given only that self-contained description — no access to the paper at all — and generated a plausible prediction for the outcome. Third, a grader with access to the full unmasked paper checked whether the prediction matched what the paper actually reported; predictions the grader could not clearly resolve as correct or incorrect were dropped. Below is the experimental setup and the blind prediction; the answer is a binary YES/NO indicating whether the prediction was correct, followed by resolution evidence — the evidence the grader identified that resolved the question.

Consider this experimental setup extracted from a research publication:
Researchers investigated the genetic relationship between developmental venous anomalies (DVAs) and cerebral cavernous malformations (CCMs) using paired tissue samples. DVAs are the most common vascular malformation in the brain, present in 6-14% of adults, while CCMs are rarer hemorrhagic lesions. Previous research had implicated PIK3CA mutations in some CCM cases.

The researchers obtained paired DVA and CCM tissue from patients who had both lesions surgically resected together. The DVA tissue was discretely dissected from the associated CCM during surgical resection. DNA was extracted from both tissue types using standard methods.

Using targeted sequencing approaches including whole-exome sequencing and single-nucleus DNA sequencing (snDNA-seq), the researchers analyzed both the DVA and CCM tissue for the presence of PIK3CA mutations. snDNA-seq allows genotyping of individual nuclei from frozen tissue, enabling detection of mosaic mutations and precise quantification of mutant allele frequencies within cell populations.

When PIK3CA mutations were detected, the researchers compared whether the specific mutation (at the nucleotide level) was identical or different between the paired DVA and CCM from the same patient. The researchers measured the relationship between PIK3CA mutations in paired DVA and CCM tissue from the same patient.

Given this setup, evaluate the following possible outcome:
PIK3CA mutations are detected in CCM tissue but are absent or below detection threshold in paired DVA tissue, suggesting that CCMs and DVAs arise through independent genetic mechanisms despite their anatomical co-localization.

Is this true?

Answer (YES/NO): NO